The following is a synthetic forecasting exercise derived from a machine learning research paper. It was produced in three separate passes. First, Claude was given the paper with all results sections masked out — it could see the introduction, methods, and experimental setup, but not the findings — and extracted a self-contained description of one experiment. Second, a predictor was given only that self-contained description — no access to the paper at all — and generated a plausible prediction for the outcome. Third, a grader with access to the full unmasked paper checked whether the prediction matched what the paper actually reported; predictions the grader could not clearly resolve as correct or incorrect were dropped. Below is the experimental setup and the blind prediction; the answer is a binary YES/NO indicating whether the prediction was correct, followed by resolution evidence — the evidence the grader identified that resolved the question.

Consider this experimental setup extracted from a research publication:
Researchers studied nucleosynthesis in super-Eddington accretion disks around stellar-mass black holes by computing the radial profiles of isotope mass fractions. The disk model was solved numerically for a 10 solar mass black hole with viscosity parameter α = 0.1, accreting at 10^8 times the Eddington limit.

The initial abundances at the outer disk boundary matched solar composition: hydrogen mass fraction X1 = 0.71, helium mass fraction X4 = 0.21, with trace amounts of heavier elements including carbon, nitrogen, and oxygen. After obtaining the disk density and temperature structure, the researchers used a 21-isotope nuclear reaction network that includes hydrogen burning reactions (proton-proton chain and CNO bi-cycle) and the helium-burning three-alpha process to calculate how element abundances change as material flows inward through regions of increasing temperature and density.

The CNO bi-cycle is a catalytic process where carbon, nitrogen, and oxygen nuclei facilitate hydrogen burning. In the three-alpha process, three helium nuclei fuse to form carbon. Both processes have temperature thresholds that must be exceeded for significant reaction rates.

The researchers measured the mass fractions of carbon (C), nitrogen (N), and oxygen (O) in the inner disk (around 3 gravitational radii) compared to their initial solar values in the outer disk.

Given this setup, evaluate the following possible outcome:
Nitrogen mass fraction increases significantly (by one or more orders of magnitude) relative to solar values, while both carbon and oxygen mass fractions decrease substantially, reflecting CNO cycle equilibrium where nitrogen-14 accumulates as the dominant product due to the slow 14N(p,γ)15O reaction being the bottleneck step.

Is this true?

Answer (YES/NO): NO